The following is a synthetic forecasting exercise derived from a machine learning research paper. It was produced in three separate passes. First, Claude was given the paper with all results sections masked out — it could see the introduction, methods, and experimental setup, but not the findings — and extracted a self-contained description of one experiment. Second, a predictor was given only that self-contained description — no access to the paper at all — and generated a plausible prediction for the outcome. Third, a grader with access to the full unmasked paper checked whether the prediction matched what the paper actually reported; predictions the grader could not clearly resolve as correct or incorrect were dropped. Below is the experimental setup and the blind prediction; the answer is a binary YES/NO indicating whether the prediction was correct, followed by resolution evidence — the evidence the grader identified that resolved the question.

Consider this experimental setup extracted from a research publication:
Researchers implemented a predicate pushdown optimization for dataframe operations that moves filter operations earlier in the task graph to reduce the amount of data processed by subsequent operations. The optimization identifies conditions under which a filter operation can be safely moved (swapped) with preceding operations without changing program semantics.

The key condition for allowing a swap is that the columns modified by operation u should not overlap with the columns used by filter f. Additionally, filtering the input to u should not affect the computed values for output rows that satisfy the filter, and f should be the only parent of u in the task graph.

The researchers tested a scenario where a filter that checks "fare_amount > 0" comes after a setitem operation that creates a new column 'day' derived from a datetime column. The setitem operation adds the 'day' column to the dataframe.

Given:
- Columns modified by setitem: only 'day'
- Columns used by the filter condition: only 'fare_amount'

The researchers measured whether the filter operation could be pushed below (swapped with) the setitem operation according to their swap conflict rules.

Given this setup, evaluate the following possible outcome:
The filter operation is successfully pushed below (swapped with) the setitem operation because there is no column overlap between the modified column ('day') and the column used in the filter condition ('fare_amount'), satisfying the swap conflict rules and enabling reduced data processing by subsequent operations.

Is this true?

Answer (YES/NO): YES